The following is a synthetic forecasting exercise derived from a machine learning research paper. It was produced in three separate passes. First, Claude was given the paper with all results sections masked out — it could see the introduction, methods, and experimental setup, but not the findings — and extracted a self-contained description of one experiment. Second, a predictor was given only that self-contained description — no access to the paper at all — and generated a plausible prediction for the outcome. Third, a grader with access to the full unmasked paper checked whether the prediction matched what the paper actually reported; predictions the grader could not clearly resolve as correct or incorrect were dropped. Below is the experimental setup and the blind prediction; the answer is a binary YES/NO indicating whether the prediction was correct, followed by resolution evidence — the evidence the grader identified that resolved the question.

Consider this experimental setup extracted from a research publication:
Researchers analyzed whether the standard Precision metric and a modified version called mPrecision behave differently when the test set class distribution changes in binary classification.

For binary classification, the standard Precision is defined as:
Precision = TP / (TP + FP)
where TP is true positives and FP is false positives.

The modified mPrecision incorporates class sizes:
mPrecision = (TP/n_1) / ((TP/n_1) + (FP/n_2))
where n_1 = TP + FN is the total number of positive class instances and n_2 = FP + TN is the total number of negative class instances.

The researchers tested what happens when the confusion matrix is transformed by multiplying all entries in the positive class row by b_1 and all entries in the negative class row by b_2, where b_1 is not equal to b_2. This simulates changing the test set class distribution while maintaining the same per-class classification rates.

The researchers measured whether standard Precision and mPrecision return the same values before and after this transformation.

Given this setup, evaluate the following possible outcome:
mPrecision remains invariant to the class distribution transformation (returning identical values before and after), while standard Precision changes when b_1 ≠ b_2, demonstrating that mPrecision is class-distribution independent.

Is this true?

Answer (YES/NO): YES